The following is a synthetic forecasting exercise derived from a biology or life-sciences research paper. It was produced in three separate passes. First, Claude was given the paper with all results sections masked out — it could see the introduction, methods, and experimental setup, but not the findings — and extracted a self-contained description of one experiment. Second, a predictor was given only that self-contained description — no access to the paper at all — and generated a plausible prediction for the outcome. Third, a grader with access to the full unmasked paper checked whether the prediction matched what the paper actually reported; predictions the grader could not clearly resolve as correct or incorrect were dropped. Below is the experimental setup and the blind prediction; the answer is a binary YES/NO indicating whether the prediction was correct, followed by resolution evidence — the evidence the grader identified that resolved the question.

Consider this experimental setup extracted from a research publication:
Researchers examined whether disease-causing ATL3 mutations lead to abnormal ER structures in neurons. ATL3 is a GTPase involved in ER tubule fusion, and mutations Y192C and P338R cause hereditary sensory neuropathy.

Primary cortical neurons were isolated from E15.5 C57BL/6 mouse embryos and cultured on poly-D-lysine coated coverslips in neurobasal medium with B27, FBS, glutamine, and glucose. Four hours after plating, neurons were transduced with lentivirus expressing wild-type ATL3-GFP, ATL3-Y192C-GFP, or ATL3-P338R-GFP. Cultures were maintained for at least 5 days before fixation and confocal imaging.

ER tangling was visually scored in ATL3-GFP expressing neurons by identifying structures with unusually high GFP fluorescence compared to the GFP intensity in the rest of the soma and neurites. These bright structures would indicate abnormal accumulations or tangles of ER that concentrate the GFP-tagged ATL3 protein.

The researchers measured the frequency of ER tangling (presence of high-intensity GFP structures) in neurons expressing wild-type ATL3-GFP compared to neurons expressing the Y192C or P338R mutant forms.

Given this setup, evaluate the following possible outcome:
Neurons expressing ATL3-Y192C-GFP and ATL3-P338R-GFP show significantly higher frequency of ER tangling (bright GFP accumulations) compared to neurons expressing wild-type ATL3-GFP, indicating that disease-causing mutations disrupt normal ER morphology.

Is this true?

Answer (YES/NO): YES